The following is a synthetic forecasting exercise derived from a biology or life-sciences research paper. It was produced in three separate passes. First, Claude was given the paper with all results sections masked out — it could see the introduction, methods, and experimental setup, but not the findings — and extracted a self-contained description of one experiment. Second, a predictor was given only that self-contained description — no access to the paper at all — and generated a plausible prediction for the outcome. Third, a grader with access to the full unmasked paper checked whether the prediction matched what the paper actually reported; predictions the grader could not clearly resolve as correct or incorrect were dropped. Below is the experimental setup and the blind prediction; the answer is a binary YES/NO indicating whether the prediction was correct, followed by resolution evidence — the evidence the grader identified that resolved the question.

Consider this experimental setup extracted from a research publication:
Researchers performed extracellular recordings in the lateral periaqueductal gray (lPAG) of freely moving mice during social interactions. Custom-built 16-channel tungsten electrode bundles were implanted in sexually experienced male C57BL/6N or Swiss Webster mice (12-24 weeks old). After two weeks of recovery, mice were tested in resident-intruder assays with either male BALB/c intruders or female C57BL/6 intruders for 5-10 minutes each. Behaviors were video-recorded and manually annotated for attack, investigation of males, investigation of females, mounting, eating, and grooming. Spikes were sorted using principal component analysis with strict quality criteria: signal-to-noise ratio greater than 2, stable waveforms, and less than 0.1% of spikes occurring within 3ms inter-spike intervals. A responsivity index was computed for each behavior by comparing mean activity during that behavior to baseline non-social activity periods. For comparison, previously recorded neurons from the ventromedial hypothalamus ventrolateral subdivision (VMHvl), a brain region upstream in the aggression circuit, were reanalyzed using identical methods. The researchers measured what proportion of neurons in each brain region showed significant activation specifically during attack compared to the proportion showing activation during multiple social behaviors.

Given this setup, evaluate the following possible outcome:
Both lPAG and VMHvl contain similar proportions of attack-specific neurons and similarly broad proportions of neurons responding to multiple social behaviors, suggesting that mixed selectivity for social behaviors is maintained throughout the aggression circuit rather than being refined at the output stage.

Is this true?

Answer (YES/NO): NO